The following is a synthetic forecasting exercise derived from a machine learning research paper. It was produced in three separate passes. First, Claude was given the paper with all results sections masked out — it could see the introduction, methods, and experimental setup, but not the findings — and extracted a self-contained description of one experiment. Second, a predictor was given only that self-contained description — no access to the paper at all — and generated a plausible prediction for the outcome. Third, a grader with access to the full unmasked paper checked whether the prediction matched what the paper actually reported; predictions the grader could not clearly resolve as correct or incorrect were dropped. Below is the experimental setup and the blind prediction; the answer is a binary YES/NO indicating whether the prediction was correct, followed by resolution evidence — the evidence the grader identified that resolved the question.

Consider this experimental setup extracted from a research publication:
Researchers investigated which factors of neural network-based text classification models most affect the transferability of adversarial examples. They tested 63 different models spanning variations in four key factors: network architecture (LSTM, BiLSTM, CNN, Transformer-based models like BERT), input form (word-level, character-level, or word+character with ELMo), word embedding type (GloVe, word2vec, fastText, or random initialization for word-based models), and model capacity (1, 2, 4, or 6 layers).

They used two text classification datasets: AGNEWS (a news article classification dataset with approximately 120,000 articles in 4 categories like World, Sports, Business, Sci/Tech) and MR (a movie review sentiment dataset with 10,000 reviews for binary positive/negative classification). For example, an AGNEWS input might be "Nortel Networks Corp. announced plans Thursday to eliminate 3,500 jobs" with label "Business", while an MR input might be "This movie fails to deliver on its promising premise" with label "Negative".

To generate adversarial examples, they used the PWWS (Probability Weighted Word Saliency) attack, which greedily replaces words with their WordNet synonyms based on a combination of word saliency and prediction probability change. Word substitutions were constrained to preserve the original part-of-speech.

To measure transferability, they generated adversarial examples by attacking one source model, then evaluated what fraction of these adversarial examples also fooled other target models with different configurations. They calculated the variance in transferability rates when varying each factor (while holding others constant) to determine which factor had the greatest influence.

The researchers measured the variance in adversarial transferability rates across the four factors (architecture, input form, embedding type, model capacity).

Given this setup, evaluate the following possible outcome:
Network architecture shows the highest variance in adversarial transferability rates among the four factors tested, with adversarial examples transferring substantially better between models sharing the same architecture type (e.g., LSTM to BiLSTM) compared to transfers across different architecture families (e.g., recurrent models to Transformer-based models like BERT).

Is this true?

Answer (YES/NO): NO